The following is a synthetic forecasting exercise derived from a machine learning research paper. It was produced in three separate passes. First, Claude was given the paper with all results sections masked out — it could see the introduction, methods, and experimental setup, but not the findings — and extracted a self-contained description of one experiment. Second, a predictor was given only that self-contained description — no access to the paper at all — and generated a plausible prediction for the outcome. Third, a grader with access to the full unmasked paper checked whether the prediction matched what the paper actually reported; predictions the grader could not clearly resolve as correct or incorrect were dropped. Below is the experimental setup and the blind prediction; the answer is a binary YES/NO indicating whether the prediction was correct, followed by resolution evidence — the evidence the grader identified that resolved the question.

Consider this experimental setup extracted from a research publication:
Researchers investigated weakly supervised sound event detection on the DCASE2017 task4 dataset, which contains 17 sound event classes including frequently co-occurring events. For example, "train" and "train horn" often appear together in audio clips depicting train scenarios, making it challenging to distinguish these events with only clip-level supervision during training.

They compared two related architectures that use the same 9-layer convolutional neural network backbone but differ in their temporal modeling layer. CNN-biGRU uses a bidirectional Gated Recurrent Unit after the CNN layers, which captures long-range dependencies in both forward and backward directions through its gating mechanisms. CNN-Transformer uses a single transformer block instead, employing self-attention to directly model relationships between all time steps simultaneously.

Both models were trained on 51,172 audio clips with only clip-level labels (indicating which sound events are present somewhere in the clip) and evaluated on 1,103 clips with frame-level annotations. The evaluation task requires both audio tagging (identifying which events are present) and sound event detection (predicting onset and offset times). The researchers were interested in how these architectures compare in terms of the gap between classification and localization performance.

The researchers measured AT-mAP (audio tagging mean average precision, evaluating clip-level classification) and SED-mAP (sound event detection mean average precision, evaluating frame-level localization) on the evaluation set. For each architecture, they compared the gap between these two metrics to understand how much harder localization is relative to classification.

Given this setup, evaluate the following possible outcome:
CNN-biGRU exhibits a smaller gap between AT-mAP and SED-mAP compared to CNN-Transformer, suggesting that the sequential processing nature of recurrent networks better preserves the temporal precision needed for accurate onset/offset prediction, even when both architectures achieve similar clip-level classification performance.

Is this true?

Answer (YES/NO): NO